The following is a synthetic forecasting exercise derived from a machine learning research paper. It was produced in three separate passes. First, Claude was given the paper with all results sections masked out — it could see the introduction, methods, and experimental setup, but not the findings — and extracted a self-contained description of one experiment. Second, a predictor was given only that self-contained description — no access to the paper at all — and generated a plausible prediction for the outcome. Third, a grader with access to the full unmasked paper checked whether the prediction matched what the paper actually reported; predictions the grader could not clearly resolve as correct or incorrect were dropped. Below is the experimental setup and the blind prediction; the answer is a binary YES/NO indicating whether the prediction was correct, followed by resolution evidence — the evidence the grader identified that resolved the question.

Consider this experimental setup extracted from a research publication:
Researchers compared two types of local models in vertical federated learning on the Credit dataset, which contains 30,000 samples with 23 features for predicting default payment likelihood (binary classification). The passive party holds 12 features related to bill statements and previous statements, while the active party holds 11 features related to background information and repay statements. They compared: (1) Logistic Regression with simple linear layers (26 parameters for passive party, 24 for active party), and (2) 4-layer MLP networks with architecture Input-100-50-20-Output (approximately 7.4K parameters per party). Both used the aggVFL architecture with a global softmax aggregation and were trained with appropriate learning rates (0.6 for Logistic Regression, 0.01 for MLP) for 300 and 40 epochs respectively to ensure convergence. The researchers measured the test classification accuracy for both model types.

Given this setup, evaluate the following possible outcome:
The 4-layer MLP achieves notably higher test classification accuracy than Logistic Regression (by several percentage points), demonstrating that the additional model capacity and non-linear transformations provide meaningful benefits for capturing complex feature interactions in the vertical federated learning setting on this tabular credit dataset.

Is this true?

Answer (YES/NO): NO